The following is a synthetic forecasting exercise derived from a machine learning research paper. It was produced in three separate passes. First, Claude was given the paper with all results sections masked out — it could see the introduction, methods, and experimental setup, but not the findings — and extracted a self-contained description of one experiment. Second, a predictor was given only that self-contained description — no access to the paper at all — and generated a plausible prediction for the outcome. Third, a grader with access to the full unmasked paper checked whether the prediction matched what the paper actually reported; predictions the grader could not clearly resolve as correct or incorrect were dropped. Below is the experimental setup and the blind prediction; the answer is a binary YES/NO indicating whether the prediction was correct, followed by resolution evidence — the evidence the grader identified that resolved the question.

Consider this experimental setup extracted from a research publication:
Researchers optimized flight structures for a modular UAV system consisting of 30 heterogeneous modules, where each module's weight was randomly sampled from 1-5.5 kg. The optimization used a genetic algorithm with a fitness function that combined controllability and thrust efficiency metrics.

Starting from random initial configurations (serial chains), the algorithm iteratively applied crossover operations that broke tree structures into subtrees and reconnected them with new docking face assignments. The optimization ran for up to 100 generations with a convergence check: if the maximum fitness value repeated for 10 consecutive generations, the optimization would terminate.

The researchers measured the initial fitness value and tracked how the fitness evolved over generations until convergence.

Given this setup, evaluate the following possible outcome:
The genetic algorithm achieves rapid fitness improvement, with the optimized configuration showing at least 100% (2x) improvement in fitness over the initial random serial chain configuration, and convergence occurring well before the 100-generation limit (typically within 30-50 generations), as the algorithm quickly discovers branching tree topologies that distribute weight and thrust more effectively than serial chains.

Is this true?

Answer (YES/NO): NO